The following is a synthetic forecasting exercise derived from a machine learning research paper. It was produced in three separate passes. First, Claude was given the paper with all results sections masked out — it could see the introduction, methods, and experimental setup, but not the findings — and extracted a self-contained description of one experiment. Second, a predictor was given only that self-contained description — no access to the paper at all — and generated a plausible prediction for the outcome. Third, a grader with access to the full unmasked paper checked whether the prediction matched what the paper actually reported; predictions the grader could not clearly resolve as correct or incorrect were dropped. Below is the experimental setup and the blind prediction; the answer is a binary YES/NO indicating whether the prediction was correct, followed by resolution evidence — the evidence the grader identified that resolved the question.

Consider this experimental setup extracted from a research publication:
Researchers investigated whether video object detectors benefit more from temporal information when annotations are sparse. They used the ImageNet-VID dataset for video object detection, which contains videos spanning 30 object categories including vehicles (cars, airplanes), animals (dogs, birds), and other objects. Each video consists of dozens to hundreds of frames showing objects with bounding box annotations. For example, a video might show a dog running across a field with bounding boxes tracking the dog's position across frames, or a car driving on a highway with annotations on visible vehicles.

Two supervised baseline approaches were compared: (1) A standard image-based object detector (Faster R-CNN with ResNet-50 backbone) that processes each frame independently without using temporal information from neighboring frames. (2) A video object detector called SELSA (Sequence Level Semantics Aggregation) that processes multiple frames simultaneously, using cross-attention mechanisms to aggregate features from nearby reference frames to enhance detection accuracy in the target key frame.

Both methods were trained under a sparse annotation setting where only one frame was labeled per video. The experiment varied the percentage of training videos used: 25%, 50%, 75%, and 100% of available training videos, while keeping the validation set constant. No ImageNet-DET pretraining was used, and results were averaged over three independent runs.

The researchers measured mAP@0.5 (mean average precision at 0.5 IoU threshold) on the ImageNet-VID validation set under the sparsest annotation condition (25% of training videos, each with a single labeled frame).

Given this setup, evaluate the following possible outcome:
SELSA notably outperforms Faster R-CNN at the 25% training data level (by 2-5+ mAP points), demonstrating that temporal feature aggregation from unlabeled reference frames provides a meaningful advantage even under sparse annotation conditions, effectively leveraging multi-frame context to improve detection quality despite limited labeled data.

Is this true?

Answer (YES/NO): YES